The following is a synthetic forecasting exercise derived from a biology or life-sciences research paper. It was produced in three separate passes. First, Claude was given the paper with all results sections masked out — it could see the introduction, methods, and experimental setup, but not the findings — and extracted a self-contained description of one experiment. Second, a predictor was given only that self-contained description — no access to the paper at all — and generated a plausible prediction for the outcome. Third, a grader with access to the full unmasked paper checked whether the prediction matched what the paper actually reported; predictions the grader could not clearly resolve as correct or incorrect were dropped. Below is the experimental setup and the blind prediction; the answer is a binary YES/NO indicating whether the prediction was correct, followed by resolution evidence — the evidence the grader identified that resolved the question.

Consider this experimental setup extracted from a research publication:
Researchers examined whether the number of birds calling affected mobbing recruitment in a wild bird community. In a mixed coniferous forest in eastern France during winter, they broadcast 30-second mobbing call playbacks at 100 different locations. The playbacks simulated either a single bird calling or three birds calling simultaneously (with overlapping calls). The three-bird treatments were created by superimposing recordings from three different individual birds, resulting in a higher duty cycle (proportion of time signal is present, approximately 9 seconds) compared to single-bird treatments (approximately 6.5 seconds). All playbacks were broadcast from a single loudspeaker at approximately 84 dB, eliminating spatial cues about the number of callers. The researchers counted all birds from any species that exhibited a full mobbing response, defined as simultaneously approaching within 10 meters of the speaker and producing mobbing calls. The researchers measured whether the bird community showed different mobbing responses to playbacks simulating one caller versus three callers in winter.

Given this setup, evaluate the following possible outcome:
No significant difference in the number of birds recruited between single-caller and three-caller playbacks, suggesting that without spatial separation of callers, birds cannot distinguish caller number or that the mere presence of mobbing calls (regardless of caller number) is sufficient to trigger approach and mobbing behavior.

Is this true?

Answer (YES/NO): NO